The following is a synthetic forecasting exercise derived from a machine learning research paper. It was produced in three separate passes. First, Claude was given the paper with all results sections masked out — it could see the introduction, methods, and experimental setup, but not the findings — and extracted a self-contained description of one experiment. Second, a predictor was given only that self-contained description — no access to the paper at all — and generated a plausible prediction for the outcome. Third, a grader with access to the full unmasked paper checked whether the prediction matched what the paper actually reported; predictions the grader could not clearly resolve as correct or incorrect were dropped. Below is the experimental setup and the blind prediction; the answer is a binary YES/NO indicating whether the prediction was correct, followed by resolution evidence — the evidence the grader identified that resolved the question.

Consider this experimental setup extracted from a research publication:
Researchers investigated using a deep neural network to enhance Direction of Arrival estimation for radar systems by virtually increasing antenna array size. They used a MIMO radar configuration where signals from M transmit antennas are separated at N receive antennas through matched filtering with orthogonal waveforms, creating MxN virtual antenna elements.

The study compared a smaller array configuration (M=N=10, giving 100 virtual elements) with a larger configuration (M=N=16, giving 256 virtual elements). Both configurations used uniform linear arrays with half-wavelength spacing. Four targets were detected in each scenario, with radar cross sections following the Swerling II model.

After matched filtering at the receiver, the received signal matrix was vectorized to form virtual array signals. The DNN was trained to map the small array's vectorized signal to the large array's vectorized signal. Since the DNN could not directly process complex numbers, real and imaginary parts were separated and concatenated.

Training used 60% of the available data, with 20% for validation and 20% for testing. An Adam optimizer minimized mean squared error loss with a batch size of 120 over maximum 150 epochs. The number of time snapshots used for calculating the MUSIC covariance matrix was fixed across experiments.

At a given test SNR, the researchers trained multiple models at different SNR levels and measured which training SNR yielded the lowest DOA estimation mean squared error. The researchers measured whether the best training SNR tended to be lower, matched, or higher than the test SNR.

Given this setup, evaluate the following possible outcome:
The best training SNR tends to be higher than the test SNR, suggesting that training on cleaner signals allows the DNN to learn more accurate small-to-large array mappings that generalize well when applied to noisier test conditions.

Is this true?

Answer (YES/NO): YES